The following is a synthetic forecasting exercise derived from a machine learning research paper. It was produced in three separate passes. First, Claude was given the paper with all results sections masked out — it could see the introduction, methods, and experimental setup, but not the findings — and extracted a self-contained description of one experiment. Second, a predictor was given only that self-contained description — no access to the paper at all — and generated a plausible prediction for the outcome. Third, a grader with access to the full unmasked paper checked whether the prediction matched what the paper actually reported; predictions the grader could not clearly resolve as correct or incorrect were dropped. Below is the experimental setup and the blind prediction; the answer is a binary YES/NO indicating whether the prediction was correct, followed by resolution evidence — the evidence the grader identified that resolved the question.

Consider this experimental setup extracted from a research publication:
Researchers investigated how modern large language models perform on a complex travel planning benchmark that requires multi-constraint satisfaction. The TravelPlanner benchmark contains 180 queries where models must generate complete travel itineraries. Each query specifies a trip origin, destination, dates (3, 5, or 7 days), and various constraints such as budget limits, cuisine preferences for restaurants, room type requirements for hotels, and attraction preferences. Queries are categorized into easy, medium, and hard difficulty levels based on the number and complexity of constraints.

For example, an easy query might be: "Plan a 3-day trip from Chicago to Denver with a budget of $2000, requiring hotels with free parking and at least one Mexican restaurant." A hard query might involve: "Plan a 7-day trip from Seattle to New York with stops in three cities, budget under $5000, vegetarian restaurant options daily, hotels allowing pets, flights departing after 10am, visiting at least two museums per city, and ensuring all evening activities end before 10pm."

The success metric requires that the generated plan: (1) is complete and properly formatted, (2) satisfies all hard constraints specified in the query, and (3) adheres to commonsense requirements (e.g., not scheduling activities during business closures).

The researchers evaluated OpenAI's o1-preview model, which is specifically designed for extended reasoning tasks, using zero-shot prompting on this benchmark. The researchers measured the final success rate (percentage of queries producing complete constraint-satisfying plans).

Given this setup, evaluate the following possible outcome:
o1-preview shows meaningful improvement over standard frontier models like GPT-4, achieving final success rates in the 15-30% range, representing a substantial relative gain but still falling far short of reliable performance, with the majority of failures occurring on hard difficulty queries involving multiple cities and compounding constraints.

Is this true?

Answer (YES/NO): NO